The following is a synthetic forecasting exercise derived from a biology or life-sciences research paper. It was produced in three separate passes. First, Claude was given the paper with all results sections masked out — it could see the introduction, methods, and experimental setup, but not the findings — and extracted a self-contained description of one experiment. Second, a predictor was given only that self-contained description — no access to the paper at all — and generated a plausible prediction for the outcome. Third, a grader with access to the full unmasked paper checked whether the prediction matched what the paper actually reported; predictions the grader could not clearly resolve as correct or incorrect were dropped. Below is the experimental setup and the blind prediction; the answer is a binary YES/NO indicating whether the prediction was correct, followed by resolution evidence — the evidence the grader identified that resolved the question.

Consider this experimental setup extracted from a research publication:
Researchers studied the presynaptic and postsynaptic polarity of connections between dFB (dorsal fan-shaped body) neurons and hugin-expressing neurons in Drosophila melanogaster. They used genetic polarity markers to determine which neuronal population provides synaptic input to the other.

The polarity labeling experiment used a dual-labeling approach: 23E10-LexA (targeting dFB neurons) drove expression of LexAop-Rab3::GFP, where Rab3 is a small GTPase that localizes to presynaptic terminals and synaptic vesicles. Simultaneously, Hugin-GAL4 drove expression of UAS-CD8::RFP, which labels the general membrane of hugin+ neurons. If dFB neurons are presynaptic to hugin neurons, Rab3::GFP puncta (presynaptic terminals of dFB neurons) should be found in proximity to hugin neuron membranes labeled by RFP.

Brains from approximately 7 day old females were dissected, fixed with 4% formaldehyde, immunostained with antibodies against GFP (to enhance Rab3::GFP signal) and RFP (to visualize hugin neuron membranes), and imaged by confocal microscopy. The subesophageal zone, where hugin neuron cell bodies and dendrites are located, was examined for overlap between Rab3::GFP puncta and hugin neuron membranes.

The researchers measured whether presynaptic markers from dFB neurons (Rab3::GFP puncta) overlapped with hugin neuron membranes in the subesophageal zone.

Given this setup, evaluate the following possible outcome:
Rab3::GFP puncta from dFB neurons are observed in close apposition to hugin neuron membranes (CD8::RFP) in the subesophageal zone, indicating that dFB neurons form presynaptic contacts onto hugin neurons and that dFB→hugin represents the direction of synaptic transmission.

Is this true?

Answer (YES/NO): NO